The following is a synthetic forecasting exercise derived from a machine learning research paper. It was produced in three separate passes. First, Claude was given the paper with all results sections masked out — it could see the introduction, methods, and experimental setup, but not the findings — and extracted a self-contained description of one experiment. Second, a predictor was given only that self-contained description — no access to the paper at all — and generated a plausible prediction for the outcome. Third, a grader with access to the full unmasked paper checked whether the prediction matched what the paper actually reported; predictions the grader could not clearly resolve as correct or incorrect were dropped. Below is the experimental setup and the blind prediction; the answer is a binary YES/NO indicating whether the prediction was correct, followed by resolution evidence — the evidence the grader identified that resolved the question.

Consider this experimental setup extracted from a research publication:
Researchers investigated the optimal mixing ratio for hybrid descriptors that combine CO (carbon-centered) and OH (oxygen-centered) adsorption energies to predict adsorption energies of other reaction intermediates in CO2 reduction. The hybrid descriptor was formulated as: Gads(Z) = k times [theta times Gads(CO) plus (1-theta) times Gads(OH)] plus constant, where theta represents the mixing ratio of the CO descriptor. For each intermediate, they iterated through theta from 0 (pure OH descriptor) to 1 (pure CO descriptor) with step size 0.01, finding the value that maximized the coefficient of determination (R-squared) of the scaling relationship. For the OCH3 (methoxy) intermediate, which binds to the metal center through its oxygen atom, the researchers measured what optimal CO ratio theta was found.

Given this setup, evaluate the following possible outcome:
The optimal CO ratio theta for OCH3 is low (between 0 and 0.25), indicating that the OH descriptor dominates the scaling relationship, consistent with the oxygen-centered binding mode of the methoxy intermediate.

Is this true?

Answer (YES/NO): YES